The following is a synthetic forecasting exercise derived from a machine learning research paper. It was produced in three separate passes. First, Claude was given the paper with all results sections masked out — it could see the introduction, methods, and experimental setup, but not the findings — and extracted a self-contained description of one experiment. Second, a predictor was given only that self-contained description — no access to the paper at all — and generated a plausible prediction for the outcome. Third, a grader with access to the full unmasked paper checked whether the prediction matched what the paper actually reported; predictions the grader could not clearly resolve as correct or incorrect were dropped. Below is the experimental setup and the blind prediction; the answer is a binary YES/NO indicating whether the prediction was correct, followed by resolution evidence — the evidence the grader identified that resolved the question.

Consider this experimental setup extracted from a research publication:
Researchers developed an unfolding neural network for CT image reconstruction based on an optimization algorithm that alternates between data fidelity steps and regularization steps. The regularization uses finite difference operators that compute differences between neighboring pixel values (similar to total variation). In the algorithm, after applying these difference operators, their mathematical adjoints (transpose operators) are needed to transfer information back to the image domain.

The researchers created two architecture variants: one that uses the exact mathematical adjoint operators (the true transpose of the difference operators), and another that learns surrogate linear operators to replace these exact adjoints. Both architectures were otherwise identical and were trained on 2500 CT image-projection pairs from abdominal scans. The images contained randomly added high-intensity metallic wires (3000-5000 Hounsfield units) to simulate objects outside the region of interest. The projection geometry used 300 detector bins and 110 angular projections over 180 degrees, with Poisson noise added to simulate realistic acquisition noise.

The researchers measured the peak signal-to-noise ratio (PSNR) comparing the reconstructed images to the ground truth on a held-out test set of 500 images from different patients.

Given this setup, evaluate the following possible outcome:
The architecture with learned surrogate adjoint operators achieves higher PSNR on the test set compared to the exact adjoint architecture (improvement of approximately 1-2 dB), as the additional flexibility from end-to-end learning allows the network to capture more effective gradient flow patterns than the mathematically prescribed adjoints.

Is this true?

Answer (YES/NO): YES